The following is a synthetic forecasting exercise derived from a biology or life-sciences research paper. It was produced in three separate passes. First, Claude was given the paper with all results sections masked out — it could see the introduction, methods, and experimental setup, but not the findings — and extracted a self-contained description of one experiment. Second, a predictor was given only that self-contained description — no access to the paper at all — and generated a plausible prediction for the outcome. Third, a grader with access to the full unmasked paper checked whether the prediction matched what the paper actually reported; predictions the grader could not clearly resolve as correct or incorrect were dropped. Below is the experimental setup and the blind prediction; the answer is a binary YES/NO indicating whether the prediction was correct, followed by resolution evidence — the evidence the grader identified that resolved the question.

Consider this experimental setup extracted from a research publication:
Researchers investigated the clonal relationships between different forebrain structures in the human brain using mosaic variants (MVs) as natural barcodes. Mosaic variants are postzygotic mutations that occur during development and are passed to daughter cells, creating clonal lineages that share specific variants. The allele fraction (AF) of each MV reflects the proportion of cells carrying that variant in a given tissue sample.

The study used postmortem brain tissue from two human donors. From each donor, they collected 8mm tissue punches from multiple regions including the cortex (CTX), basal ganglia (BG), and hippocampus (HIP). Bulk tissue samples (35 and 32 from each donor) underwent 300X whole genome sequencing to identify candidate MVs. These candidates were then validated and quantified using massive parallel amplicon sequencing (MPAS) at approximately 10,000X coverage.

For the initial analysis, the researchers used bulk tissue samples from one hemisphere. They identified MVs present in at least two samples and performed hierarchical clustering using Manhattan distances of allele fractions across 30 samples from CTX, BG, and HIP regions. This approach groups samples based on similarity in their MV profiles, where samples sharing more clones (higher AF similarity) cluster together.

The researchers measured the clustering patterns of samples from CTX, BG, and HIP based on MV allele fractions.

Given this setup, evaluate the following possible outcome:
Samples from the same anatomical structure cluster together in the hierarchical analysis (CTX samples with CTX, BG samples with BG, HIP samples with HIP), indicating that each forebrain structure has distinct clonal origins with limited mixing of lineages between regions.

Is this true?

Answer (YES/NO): NO